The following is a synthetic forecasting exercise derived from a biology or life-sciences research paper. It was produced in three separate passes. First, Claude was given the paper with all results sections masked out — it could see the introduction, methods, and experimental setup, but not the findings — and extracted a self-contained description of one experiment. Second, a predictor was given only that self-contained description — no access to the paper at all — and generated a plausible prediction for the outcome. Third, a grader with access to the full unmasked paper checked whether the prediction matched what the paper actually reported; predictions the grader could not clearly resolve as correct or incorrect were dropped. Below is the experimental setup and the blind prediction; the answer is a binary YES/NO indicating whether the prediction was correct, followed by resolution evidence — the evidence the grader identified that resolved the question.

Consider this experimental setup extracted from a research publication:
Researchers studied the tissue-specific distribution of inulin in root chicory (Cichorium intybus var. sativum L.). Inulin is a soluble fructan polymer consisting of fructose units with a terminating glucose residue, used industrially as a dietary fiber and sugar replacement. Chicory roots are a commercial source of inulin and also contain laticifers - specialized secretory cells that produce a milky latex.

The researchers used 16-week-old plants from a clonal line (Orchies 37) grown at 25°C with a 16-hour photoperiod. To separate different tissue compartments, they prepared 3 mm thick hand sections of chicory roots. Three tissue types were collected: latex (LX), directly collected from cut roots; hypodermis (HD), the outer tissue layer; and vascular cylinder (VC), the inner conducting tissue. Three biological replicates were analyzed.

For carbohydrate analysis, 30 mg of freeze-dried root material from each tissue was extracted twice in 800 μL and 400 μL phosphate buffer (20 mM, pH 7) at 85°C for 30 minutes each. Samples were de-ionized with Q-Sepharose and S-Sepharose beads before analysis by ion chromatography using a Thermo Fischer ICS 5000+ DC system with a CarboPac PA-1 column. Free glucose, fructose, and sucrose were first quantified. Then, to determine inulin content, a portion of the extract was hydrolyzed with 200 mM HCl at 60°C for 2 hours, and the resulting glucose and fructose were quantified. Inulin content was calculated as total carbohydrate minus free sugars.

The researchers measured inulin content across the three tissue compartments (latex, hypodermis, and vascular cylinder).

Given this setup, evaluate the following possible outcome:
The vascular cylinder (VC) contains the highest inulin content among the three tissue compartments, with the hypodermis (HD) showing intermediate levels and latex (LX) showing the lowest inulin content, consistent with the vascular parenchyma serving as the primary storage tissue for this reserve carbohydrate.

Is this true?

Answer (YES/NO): NO